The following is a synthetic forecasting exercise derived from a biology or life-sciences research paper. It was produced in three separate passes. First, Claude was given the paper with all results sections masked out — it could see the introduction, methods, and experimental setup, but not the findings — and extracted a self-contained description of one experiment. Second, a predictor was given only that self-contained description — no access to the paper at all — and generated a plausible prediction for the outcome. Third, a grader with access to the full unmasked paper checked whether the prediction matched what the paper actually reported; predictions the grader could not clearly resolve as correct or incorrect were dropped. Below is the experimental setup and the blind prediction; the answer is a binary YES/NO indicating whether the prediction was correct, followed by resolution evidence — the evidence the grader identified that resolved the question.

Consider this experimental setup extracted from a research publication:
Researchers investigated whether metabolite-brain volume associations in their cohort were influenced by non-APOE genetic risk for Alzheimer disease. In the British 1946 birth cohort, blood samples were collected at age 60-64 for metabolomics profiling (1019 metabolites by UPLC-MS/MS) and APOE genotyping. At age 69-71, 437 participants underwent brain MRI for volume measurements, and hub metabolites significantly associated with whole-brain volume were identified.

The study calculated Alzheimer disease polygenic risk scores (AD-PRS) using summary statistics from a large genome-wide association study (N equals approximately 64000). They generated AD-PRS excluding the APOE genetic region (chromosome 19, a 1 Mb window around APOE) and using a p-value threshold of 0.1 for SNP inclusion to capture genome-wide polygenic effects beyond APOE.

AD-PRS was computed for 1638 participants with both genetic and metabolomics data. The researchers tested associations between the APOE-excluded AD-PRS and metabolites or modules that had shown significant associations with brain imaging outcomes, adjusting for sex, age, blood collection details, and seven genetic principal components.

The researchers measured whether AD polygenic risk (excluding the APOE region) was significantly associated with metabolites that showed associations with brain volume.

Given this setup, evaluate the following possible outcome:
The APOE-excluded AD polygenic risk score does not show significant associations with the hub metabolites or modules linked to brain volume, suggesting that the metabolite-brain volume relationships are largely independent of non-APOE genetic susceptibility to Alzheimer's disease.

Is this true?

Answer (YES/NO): YES